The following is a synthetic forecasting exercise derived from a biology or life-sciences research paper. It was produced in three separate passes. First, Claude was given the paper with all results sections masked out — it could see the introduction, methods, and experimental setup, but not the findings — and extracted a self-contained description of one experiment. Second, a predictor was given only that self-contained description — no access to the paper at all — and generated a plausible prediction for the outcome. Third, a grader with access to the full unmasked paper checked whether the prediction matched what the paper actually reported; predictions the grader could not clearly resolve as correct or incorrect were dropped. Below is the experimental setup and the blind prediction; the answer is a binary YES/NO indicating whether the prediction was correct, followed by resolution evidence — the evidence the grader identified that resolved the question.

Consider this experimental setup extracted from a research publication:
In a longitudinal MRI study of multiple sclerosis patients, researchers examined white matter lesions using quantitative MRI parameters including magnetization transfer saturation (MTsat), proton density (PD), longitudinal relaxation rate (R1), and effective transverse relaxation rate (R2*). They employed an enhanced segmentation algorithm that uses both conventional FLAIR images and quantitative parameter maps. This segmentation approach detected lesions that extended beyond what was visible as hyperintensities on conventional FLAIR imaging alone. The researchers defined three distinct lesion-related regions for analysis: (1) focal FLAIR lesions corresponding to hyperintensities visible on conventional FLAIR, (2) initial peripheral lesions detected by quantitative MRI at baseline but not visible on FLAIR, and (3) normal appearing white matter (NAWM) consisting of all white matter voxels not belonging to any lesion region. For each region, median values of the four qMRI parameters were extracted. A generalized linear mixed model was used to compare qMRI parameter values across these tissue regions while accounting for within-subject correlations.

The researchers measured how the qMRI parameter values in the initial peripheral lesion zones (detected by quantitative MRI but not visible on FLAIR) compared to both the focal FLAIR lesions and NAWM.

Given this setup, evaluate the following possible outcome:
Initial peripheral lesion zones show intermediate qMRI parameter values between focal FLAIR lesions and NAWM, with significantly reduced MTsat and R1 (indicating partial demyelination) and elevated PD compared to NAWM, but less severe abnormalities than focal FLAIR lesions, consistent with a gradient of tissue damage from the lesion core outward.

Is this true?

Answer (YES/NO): YES